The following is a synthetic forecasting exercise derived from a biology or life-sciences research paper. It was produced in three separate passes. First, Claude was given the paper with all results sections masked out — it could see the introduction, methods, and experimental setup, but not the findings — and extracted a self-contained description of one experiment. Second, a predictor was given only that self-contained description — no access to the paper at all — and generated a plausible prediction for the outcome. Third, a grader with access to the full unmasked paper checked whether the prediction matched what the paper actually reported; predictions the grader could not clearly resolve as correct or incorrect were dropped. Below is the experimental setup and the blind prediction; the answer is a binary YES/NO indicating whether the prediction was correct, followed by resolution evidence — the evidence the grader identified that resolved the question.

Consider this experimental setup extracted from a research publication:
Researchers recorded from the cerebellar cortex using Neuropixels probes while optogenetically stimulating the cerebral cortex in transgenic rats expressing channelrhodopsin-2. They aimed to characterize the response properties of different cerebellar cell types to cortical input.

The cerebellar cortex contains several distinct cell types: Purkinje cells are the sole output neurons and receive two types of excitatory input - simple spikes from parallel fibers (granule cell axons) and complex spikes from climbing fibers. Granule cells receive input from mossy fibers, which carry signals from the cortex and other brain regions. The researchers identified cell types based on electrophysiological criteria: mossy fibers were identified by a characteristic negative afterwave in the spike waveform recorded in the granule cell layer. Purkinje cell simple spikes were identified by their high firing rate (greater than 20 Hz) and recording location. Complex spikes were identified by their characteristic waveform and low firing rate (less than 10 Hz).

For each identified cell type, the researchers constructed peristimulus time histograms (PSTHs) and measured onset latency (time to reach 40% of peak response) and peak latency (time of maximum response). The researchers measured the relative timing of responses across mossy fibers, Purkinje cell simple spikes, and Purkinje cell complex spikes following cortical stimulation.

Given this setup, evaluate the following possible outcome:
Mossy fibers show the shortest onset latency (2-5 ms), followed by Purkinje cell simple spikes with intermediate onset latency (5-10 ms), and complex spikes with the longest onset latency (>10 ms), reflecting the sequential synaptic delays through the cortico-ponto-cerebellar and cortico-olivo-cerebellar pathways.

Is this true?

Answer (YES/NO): NO